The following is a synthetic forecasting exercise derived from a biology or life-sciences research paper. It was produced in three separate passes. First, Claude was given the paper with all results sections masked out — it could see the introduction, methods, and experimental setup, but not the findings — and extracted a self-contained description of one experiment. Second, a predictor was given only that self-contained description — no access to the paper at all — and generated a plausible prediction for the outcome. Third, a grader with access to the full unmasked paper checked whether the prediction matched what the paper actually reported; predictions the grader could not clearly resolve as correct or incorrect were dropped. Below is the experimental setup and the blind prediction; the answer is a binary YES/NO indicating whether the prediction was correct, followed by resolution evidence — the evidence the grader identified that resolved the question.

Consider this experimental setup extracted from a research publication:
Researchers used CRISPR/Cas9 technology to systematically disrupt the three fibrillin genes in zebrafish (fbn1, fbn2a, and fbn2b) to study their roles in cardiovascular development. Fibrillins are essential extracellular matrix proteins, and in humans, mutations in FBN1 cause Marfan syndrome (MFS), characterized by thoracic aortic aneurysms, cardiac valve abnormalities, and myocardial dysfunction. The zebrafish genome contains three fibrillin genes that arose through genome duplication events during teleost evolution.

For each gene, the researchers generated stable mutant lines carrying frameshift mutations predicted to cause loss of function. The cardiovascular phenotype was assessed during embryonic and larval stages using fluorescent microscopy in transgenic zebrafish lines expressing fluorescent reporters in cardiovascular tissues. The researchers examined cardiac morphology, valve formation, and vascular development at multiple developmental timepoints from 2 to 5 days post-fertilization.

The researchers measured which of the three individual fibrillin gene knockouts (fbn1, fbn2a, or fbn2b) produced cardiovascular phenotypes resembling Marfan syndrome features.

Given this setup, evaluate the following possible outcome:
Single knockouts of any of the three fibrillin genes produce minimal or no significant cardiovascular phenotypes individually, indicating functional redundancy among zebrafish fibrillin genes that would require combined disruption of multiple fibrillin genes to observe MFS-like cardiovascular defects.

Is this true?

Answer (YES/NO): NO